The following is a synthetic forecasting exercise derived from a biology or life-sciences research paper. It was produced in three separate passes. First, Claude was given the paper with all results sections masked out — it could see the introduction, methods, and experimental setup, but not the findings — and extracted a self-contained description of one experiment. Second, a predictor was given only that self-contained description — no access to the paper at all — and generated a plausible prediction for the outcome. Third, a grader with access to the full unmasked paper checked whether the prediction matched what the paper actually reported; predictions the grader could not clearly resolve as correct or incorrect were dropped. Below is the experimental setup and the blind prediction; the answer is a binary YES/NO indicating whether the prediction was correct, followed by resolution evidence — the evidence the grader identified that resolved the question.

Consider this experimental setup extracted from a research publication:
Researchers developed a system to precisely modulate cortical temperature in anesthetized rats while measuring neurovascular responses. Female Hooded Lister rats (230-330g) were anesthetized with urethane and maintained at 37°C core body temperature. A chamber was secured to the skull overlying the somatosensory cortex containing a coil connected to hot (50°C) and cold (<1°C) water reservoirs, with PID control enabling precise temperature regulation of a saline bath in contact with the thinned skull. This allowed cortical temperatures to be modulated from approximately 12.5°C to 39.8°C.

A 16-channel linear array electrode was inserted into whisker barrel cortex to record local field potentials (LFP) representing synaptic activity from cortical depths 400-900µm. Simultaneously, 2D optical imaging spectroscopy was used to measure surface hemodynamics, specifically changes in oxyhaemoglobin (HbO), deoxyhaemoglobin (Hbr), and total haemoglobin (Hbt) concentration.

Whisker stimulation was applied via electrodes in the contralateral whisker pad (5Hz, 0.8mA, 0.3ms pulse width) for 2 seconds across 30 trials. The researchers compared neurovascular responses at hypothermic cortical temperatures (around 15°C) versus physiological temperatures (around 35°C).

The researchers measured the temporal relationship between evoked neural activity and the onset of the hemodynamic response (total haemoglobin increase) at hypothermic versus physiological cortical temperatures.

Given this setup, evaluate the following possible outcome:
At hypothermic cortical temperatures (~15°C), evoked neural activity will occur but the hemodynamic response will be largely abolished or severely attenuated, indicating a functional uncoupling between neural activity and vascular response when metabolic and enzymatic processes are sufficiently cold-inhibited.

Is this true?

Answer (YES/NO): NO